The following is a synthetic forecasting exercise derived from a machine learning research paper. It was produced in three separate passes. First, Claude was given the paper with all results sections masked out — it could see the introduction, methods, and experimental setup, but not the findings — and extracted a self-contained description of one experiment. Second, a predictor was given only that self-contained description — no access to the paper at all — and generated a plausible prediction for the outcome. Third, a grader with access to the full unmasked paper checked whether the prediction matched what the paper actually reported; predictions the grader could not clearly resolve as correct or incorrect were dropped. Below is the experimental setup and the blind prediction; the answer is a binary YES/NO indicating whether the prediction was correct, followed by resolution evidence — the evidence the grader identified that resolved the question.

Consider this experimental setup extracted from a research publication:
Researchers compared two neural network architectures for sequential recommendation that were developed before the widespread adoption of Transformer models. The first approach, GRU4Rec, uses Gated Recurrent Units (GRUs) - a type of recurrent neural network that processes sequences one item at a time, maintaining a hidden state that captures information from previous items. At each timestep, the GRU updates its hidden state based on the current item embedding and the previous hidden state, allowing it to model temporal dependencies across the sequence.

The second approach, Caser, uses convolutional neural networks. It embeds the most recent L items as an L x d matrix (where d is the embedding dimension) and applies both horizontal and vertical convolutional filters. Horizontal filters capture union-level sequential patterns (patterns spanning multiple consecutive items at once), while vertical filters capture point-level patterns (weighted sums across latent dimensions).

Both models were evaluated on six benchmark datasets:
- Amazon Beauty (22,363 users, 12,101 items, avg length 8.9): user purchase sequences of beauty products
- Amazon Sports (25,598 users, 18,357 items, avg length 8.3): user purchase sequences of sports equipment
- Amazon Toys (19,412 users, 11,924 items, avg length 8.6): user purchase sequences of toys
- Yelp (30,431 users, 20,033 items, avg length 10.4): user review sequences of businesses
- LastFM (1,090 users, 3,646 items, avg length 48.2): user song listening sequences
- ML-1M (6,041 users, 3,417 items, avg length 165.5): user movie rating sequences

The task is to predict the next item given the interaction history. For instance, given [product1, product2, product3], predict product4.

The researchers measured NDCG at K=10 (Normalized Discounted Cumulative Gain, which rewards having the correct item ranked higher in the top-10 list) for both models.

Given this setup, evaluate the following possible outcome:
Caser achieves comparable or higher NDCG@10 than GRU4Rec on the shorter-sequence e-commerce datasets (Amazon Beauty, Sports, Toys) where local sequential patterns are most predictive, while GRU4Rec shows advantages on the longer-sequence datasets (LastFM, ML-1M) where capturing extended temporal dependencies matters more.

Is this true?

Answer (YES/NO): NO